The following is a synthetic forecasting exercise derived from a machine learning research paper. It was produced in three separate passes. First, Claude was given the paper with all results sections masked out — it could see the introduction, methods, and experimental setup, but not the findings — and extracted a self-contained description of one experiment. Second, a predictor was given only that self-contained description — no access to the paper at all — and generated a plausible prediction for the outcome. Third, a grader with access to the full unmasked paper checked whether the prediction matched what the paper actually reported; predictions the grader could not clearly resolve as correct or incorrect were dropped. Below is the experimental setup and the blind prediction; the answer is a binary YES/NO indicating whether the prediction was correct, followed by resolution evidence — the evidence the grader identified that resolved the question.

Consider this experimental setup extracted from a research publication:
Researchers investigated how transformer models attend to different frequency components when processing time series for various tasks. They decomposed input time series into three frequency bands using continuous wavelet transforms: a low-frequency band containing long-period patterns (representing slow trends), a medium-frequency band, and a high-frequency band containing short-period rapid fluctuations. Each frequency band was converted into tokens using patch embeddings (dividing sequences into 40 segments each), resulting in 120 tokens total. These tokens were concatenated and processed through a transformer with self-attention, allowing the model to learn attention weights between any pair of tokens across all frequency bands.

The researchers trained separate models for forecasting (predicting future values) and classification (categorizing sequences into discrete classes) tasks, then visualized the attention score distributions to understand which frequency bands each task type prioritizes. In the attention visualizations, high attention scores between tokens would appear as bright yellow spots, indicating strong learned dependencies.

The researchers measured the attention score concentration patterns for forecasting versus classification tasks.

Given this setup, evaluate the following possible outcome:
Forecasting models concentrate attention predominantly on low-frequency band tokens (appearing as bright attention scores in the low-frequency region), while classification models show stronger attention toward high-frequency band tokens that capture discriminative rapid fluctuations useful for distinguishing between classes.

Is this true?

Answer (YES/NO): YES